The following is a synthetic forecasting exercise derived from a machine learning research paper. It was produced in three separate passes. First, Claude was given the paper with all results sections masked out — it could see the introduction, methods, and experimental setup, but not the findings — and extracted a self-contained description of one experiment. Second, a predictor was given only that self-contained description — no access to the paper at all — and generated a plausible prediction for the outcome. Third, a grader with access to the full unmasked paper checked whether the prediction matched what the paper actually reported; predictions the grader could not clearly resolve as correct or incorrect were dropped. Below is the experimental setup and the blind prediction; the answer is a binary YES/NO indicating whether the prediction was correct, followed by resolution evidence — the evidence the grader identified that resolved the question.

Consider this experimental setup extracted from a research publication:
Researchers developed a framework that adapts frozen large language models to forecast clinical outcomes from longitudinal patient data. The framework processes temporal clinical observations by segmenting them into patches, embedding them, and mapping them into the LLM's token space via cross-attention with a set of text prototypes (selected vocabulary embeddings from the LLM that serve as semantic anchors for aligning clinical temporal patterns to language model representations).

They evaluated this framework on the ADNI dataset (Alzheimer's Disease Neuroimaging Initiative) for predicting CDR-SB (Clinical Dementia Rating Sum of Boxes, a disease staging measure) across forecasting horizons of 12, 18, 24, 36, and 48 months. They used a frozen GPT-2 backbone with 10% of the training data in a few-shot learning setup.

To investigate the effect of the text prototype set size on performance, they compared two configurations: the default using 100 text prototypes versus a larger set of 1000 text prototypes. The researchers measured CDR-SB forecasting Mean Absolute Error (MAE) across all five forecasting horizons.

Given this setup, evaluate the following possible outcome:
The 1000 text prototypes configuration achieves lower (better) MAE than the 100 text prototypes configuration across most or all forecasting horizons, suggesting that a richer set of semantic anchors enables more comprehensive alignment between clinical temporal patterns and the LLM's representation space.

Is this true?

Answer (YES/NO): NO